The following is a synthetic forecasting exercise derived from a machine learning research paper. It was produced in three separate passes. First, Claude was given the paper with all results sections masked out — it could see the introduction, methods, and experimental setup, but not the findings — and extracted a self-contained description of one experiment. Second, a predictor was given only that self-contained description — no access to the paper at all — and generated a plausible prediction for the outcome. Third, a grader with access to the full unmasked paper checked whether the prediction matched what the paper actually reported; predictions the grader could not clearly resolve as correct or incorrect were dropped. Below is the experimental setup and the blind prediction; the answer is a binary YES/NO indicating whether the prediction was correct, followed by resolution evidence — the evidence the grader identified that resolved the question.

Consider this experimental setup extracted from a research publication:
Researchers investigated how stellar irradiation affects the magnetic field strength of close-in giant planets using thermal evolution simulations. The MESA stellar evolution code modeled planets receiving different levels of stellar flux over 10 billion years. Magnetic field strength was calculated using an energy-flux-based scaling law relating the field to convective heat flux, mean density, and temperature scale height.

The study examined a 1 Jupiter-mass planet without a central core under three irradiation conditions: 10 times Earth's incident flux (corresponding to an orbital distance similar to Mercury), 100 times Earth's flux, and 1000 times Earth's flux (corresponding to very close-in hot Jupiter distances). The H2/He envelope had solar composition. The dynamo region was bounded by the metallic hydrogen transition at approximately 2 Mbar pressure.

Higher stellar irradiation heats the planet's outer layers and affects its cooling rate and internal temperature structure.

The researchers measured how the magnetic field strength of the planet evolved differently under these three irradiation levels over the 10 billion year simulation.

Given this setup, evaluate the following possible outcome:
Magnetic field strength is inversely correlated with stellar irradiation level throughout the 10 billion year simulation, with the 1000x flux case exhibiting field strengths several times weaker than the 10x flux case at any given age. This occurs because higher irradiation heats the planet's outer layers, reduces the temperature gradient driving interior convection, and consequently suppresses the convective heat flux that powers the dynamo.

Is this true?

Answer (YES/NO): NO